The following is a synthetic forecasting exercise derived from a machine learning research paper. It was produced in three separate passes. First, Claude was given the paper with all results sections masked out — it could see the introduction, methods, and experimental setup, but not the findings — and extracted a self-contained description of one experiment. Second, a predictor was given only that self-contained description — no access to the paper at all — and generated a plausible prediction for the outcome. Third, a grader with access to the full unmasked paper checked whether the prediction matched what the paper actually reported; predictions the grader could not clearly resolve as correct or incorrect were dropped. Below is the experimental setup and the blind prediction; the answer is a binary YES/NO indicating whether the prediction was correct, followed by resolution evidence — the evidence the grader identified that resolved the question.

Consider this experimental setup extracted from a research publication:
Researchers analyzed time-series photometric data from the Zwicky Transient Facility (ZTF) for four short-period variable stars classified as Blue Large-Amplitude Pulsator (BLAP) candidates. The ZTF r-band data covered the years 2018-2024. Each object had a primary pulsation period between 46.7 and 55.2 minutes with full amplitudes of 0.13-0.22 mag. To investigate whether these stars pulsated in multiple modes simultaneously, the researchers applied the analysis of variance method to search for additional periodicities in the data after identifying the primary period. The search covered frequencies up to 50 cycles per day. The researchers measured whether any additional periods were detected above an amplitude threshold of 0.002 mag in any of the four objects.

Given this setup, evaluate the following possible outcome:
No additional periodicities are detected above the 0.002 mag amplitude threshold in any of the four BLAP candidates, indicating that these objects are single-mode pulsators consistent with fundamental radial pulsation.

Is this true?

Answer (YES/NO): YES